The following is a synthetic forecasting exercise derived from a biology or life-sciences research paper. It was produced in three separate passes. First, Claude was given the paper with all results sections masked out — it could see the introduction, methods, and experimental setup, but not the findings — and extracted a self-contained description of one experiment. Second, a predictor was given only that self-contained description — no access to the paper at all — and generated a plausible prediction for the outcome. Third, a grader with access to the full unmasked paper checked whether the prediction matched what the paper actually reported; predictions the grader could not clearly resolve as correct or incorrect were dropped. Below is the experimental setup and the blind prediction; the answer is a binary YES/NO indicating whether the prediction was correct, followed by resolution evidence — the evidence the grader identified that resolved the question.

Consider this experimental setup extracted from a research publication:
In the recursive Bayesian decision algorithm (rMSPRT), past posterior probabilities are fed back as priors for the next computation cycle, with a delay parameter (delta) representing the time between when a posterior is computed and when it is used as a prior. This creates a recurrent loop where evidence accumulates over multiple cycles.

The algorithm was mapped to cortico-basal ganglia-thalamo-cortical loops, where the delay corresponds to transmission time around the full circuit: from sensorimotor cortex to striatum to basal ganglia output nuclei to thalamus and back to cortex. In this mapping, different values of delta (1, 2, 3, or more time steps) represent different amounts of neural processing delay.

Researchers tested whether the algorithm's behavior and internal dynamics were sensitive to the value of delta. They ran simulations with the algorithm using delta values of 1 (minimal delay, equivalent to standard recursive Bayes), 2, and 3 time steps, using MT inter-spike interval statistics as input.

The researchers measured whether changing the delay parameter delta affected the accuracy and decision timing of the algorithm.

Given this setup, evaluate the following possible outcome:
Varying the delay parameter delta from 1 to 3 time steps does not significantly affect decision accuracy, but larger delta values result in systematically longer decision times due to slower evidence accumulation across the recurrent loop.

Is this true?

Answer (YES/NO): NO